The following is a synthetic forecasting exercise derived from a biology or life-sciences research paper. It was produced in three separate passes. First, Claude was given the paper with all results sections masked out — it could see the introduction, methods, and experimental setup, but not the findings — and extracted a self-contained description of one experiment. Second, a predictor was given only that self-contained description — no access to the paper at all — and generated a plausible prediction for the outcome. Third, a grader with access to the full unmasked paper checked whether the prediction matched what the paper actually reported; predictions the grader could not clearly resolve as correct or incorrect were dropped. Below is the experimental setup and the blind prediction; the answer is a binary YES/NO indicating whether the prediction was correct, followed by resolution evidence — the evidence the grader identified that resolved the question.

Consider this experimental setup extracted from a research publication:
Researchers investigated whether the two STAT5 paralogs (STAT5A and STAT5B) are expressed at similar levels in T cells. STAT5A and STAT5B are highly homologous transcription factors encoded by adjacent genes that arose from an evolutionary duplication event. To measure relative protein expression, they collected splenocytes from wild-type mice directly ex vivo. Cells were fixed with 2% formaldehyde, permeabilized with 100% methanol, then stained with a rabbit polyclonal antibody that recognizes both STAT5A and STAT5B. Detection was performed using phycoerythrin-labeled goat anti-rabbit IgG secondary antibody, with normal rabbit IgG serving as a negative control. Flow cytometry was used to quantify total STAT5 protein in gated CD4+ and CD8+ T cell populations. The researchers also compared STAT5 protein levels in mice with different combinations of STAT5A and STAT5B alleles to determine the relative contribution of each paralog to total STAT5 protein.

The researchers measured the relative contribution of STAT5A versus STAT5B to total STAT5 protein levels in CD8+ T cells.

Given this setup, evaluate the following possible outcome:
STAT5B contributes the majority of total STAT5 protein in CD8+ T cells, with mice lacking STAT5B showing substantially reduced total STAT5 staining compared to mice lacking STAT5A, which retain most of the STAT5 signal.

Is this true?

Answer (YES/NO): YES